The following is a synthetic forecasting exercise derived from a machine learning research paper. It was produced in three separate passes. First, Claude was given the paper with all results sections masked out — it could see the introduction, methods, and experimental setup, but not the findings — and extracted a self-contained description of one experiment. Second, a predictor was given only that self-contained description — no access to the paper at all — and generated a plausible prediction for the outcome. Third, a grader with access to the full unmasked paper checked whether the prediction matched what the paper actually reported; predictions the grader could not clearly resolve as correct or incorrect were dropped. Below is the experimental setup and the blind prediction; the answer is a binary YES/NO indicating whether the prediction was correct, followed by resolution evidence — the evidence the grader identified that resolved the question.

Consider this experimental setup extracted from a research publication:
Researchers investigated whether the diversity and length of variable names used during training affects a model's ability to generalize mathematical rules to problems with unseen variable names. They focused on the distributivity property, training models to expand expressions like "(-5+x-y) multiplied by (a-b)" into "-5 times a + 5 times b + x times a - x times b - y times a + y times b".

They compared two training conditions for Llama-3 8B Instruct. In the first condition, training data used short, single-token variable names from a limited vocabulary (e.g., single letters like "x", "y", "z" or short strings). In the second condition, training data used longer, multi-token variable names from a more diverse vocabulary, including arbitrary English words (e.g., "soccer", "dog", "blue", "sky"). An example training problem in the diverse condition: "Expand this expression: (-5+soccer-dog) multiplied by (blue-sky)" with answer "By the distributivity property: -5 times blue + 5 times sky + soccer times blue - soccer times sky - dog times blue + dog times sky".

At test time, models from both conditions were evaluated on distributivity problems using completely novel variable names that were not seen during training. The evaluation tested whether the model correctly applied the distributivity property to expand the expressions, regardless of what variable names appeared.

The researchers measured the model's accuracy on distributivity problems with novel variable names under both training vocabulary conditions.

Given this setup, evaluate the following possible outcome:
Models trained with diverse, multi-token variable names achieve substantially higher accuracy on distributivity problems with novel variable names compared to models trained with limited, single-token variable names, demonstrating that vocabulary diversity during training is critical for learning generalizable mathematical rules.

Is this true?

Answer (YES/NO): YES